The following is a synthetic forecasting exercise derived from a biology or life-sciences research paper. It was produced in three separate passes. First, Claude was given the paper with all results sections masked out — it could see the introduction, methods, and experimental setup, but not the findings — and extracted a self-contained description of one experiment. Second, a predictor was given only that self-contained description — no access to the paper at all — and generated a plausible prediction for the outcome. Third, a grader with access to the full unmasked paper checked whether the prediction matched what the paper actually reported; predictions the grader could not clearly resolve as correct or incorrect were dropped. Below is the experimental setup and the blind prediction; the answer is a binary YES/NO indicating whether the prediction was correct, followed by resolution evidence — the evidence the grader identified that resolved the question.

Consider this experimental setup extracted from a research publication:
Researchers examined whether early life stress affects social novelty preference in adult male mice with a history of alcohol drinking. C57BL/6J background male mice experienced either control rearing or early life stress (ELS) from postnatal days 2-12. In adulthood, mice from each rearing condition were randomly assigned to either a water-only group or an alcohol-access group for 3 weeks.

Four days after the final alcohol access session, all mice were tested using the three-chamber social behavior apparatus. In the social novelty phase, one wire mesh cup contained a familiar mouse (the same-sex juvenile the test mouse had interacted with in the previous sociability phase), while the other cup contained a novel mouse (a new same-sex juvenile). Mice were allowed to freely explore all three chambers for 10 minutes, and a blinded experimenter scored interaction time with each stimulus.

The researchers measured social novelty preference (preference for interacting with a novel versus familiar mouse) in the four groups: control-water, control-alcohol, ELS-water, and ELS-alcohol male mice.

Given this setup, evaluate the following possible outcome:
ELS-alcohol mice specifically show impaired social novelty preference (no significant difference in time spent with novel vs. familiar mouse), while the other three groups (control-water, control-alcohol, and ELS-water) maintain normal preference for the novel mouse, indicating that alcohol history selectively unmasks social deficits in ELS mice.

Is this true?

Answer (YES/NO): NO